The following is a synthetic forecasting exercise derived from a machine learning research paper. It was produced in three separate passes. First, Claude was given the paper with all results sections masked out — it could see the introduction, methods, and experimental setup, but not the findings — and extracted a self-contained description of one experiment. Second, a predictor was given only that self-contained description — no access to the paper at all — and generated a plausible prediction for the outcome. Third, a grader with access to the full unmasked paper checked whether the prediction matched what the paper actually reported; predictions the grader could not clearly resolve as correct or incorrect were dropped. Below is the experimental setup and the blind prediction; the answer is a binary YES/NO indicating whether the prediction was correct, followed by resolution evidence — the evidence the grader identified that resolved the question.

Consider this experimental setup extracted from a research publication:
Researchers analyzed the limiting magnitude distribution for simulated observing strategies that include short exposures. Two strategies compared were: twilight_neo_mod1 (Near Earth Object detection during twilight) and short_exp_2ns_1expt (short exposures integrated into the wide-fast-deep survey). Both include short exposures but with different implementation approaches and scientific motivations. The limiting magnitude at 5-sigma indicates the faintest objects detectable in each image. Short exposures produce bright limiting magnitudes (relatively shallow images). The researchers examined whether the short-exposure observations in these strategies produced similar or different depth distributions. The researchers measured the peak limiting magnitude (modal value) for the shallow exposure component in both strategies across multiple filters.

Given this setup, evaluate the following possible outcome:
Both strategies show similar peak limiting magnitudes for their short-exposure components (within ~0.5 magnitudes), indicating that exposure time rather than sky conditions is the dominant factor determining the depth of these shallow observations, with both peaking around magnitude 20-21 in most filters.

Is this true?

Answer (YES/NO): NO